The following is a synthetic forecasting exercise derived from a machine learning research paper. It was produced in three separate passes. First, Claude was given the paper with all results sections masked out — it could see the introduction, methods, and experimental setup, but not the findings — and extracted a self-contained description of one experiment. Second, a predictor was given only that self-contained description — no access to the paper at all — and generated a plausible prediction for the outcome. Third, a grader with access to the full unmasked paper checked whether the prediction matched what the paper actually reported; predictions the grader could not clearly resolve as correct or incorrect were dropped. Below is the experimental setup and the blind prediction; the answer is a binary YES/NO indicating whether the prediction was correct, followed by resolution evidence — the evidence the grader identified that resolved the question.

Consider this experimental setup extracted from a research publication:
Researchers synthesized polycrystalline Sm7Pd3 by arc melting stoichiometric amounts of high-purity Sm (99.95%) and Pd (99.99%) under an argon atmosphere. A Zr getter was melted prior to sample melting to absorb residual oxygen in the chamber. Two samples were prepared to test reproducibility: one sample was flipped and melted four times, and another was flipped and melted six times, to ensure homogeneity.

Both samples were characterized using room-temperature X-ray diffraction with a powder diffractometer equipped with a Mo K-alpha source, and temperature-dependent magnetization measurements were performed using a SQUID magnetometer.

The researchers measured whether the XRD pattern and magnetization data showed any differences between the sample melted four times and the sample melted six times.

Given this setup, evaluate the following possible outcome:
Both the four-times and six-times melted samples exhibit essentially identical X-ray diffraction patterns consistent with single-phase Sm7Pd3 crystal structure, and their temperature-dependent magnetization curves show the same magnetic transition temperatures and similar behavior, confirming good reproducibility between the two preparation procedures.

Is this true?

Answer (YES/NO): YES